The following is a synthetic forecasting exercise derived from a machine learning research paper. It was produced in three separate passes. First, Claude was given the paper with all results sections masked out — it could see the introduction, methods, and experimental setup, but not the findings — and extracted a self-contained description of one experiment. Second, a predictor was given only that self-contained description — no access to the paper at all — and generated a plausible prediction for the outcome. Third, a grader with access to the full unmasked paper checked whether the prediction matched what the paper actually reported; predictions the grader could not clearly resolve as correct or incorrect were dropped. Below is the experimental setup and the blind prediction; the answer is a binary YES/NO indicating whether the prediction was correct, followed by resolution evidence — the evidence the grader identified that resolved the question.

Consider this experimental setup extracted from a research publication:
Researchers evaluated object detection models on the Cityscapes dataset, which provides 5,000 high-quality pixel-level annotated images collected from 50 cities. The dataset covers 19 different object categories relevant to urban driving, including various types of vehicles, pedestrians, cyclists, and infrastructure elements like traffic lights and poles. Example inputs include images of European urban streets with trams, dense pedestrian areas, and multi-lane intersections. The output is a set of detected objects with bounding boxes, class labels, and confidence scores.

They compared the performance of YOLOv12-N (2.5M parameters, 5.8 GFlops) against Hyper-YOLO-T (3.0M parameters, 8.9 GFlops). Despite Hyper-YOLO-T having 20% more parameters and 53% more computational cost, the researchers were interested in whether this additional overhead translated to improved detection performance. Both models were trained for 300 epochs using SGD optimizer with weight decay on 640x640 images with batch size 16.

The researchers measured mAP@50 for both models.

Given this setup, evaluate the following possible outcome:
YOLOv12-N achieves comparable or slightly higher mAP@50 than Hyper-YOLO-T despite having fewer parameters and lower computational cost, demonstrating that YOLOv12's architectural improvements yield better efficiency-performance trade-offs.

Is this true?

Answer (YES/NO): NO